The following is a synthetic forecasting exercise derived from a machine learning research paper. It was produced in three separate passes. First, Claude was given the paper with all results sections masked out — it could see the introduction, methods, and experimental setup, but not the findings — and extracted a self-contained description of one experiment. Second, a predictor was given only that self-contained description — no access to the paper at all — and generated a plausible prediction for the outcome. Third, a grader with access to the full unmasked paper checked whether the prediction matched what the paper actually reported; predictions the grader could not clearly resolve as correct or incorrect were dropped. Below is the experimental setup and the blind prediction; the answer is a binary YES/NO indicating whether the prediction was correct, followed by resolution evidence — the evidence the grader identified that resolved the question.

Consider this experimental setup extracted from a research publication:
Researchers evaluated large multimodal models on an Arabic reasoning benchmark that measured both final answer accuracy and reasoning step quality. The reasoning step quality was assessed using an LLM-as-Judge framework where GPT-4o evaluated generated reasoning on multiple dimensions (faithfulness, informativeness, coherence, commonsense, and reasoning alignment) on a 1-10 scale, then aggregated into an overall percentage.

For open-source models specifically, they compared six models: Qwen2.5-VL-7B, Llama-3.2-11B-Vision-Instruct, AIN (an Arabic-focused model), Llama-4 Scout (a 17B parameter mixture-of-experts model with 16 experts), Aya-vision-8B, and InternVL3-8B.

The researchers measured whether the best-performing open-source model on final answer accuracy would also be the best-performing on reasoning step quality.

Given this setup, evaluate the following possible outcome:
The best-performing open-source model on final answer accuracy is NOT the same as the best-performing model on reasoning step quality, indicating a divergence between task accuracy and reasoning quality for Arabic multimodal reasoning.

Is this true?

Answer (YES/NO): NO